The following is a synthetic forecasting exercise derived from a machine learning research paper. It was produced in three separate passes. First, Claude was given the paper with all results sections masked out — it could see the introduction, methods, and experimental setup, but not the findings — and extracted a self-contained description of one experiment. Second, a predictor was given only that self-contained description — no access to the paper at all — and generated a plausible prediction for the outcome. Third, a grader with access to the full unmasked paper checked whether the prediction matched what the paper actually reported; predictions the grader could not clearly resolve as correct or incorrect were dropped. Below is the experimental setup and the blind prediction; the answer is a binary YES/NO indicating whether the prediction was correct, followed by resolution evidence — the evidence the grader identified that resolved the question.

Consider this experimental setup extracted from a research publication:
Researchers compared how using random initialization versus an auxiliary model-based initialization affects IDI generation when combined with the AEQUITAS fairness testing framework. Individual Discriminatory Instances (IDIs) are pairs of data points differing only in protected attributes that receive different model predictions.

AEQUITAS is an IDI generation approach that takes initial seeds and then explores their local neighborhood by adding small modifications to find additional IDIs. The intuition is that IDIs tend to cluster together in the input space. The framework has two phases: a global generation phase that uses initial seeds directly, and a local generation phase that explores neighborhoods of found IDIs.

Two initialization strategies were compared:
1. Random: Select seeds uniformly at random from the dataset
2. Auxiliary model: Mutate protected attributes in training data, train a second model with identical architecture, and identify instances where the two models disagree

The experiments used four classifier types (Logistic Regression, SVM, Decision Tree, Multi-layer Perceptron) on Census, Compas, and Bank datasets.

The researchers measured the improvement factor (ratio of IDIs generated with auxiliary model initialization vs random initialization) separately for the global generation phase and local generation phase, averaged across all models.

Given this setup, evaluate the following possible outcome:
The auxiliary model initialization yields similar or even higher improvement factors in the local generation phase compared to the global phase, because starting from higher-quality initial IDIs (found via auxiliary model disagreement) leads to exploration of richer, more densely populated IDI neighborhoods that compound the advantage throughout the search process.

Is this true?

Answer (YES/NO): NO